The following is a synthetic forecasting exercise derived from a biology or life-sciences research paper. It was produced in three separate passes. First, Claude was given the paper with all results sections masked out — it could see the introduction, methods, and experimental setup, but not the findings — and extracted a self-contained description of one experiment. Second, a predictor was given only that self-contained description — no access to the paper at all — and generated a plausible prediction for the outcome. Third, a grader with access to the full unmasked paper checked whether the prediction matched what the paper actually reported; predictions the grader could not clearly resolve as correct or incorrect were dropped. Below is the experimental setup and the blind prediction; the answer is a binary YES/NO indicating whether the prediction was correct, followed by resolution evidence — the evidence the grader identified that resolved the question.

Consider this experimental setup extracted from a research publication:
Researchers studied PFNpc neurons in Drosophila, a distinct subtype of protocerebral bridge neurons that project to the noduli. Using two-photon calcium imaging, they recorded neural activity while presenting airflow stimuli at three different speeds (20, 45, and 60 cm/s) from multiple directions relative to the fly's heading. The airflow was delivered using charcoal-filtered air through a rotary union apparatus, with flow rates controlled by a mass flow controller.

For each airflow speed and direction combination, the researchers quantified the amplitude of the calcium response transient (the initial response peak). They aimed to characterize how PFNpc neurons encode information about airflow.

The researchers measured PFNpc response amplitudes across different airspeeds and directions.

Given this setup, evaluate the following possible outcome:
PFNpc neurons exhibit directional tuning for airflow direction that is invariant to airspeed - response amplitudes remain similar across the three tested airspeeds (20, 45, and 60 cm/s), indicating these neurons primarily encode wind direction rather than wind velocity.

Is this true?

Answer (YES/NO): NO